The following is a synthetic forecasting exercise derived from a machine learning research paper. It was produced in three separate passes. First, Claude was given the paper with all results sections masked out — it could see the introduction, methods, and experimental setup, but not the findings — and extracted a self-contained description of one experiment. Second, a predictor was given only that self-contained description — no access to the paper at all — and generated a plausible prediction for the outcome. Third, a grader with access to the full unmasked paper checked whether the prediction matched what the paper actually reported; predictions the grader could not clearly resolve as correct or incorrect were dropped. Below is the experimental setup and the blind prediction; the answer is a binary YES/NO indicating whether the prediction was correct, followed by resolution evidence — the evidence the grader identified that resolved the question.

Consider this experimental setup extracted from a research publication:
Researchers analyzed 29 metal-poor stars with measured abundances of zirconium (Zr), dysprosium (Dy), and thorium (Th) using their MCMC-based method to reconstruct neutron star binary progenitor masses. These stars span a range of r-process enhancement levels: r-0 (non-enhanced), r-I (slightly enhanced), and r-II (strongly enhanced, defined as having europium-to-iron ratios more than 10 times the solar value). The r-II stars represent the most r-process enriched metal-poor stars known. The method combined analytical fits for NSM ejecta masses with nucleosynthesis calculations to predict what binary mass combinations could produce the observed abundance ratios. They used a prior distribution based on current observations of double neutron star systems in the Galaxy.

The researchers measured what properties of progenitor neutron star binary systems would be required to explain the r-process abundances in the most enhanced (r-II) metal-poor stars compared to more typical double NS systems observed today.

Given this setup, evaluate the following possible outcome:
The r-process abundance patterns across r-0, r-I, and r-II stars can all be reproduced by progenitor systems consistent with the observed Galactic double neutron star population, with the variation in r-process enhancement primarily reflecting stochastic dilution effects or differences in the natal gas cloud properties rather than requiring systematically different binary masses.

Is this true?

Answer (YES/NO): NO